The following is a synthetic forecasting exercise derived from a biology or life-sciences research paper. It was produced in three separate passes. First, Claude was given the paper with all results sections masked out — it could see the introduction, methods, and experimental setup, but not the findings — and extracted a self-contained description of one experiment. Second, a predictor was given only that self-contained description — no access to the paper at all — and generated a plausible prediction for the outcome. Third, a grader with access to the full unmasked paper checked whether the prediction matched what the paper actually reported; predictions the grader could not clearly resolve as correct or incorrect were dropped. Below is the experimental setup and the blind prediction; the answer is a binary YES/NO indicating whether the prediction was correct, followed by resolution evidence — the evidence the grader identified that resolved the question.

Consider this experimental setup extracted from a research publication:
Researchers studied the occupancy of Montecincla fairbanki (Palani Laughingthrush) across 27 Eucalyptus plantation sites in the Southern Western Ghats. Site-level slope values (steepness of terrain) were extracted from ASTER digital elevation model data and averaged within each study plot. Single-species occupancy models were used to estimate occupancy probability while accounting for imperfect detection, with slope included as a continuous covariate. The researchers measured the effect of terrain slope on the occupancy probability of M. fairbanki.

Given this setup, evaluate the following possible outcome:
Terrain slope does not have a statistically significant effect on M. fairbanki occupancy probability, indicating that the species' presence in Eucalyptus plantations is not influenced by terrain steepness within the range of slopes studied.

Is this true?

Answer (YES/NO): NO